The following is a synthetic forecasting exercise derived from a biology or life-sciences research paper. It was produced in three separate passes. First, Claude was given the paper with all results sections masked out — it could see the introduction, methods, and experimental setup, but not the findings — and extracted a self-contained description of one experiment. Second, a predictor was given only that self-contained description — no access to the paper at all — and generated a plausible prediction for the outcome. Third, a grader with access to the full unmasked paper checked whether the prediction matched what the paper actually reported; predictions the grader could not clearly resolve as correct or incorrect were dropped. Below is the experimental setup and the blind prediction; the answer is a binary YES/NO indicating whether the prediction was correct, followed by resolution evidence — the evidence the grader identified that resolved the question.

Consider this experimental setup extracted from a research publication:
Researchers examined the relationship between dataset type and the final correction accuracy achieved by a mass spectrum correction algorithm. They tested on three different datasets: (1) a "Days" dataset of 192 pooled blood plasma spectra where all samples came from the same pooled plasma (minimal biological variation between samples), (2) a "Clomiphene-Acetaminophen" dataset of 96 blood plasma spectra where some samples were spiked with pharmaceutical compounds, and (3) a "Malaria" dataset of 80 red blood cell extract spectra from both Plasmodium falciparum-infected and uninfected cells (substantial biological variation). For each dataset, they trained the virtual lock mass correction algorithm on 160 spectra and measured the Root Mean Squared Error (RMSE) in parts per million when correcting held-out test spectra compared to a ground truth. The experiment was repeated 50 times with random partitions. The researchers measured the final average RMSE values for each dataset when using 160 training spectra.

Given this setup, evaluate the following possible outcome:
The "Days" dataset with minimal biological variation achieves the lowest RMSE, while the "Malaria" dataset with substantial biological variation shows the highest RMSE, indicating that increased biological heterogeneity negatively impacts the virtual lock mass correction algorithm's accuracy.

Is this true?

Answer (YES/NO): NO